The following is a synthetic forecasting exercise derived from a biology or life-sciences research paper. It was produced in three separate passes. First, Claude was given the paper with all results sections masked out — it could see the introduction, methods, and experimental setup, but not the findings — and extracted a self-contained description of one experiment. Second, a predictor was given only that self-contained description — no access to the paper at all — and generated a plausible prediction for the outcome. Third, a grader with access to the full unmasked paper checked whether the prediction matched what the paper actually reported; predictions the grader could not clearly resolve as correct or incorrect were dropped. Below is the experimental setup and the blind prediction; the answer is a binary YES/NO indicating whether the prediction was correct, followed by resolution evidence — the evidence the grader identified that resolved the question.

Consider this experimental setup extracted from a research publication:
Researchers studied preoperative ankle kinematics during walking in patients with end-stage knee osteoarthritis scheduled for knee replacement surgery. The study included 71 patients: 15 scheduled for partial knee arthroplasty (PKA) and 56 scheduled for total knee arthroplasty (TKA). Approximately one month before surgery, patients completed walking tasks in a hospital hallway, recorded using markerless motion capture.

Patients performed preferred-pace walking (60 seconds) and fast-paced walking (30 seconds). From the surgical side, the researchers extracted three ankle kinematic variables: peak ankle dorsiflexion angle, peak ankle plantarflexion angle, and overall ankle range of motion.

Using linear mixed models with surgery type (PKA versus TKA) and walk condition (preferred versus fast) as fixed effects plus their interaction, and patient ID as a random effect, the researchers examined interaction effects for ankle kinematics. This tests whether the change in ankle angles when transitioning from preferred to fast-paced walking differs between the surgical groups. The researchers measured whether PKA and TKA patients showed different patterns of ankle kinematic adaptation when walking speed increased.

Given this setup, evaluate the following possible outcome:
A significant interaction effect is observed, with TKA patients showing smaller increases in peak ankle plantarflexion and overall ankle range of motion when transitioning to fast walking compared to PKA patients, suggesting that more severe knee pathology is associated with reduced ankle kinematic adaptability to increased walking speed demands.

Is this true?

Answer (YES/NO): NO